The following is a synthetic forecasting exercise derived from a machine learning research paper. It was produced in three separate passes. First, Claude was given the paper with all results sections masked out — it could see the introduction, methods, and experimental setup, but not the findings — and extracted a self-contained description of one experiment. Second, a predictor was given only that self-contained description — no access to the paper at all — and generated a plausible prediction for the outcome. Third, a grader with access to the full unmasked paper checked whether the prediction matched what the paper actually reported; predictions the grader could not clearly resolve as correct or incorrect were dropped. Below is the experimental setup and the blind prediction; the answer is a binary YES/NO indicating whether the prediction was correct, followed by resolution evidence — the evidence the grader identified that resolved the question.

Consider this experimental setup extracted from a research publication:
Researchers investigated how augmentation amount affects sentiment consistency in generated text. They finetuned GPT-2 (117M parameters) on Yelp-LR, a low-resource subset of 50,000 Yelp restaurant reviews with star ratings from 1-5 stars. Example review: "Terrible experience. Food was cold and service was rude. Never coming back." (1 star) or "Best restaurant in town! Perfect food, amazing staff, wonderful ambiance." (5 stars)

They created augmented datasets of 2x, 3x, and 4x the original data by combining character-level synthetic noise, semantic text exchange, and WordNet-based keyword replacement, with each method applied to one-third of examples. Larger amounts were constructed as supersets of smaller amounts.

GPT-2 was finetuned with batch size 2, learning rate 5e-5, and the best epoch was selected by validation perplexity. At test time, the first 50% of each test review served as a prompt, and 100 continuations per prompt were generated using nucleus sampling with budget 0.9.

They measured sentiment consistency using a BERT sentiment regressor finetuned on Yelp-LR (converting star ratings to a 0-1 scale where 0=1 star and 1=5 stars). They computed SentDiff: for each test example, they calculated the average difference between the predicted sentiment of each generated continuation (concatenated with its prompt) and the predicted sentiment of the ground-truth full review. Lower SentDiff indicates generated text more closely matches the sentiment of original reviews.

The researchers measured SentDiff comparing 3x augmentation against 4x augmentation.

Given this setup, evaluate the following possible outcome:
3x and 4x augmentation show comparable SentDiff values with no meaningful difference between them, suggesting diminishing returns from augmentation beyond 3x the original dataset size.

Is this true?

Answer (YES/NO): NO